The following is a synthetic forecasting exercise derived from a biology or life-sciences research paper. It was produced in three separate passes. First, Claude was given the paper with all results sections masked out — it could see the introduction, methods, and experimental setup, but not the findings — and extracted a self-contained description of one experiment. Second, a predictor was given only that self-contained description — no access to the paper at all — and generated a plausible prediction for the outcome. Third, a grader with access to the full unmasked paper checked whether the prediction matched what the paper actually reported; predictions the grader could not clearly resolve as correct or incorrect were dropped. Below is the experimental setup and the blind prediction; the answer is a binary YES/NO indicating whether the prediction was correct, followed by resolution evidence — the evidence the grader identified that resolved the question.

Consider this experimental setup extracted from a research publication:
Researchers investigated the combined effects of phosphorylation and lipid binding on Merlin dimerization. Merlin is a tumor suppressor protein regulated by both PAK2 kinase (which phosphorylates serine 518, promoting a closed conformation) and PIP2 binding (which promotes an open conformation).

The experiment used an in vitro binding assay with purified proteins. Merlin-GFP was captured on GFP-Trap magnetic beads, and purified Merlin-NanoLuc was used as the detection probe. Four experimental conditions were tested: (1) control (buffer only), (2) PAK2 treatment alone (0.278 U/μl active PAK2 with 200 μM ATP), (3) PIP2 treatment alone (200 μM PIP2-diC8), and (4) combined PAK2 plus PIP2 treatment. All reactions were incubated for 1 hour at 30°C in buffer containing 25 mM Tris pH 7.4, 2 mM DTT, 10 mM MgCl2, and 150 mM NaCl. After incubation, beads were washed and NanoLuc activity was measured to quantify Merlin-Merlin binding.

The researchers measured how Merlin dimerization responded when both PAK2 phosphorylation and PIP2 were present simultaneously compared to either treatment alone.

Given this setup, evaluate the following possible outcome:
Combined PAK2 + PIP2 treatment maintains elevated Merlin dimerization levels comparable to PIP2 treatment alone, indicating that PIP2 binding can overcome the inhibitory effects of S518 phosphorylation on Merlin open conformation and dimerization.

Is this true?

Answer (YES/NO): NO